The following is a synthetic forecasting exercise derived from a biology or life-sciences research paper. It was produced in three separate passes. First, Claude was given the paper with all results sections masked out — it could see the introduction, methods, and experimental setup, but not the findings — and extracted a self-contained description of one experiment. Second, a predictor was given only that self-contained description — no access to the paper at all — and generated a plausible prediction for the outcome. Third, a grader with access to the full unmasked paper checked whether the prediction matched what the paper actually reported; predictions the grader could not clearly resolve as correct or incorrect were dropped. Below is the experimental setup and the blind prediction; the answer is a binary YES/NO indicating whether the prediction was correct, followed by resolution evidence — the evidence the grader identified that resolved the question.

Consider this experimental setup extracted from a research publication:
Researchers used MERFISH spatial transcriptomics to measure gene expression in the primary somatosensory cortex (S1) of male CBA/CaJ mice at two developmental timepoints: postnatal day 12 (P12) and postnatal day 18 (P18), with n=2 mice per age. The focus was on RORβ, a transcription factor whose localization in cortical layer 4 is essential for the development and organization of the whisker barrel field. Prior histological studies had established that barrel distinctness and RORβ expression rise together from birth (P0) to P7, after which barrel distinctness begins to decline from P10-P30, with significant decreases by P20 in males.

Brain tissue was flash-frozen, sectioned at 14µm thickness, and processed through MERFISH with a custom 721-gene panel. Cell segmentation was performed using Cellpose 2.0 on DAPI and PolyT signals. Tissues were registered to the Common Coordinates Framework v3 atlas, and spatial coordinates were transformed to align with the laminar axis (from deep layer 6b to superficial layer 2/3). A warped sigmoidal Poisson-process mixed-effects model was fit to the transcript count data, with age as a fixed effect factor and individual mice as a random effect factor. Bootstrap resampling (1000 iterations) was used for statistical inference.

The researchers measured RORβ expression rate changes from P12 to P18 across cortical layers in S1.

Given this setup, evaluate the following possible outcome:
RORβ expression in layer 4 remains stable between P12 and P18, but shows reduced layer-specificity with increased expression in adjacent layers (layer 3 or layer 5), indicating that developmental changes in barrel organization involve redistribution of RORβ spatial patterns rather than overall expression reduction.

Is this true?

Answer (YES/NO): NO